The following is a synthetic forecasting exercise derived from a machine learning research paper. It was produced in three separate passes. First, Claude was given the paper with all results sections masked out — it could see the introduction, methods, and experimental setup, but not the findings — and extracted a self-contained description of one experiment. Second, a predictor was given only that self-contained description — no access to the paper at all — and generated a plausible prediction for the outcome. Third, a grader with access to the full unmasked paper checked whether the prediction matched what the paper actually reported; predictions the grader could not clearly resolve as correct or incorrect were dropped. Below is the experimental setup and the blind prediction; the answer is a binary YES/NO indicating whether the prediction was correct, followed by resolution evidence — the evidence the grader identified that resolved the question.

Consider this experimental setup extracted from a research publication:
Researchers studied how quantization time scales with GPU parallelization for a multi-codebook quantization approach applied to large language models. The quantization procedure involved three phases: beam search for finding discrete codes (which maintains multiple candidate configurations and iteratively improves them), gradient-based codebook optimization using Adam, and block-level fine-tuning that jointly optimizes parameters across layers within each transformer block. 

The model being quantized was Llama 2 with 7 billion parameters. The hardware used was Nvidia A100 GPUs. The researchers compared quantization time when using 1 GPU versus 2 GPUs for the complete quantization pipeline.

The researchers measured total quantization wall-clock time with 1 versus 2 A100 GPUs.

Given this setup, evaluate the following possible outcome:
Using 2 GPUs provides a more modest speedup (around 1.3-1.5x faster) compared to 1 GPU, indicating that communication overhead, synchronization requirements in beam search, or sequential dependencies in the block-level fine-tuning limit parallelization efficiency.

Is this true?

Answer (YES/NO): NO